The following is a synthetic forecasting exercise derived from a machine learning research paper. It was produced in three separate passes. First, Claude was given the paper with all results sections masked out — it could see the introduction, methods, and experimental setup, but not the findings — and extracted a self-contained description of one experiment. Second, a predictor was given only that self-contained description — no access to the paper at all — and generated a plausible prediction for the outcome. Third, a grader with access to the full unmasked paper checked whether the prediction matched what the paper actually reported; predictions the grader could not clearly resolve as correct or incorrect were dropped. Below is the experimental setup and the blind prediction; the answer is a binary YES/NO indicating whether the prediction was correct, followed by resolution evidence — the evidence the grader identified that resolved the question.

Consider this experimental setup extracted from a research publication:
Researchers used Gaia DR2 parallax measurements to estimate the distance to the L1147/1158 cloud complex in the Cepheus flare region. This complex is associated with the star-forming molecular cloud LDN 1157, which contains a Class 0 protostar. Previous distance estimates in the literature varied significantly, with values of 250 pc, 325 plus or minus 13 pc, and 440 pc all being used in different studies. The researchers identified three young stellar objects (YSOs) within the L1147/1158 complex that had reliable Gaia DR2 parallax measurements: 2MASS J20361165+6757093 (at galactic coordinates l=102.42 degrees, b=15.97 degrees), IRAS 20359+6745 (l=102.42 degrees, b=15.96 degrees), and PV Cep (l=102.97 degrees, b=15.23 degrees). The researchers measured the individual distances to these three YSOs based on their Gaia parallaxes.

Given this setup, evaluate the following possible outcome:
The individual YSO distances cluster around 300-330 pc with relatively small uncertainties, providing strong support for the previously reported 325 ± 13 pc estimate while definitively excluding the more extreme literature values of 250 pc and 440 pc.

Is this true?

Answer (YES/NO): NO